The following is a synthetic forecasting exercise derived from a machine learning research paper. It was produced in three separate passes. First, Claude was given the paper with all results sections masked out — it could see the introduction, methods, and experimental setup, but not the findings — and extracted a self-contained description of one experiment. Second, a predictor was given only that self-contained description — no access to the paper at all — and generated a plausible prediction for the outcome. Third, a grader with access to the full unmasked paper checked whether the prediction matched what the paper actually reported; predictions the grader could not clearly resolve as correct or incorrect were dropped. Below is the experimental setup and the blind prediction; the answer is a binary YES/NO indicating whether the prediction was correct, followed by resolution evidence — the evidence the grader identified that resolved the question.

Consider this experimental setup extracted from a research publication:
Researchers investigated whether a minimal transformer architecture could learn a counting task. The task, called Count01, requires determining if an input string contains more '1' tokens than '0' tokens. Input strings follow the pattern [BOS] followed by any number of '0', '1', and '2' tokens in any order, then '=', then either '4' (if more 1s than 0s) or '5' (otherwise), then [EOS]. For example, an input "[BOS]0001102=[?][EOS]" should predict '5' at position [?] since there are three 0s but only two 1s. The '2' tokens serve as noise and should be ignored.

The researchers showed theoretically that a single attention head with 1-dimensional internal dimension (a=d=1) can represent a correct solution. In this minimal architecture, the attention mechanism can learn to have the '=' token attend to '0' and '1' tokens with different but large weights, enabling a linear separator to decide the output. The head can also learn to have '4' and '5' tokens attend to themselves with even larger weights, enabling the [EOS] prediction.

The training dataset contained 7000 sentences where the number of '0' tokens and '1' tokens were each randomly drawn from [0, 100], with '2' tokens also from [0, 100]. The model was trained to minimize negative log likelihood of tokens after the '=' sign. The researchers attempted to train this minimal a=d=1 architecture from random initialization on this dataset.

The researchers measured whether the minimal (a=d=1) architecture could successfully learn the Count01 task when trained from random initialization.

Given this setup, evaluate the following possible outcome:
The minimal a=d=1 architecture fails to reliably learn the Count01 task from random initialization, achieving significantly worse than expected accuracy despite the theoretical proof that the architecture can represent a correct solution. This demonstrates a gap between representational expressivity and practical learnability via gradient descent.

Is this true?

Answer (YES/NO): YES